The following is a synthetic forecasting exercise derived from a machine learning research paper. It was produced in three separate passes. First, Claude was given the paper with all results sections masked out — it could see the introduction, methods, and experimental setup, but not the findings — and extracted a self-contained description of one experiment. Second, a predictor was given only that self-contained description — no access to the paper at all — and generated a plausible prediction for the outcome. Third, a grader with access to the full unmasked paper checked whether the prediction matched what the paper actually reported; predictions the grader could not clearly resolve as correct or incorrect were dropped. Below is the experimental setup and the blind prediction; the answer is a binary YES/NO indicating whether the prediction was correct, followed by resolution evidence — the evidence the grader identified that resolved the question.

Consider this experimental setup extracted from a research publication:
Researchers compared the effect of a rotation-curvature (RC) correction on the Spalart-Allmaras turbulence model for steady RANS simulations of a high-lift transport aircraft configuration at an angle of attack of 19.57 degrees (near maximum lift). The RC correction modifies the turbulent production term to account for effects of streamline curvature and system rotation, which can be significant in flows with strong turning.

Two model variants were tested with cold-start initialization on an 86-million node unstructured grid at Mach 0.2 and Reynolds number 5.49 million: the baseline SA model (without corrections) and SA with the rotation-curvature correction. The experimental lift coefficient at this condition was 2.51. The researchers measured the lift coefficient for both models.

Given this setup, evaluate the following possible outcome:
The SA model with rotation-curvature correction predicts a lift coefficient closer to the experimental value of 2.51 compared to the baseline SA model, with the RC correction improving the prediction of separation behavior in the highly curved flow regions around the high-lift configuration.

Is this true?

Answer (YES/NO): NO